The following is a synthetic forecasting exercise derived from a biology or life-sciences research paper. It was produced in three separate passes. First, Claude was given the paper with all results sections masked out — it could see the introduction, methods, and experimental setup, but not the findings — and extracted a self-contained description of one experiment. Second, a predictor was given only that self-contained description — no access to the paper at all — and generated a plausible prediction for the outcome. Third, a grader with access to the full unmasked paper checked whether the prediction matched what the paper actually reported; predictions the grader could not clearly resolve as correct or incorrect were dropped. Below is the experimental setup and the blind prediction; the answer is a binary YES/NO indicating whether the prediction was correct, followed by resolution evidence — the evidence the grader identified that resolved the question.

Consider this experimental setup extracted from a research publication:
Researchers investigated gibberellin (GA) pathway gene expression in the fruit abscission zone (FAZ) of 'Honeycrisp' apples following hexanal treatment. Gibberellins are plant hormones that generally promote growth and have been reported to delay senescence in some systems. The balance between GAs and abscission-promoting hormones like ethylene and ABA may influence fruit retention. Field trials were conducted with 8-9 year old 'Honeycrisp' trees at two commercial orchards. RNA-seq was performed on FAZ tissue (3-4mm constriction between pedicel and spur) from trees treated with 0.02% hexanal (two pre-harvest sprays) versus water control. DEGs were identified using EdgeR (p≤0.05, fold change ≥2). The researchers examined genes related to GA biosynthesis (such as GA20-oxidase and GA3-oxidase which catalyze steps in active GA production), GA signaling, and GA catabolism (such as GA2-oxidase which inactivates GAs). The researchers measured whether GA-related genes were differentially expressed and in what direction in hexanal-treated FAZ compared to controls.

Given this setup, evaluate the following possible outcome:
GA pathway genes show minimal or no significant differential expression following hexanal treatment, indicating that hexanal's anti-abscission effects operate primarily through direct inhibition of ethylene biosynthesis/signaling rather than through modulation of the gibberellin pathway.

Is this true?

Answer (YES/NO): NO